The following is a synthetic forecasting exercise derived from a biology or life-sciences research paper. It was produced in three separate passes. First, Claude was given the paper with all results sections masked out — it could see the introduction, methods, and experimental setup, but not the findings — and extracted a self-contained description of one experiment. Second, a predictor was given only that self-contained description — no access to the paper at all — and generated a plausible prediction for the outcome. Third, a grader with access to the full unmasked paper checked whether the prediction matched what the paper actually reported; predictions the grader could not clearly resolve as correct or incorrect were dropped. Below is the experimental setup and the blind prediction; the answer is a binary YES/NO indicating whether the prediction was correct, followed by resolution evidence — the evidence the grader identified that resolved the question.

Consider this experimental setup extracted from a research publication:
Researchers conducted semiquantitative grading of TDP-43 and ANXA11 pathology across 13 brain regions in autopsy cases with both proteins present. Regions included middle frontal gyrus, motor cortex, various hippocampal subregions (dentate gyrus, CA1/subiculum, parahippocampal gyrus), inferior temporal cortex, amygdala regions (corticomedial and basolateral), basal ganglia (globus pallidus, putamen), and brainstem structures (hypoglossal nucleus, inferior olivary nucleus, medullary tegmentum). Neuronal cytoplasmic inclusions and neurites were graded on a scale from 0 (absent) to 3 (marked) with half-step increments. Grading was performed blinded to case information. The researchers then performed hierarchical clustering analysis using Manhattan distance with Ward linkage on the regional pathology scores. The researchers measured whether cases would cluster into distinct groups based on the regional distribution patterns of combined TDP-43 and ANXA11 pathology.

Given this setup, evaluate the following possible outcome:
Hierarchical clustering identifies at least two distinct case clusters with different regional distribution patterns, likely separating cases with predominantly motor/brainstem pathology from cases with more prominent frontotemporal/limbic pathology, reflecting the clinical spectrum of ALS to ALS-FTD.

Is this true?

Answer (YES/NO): NO